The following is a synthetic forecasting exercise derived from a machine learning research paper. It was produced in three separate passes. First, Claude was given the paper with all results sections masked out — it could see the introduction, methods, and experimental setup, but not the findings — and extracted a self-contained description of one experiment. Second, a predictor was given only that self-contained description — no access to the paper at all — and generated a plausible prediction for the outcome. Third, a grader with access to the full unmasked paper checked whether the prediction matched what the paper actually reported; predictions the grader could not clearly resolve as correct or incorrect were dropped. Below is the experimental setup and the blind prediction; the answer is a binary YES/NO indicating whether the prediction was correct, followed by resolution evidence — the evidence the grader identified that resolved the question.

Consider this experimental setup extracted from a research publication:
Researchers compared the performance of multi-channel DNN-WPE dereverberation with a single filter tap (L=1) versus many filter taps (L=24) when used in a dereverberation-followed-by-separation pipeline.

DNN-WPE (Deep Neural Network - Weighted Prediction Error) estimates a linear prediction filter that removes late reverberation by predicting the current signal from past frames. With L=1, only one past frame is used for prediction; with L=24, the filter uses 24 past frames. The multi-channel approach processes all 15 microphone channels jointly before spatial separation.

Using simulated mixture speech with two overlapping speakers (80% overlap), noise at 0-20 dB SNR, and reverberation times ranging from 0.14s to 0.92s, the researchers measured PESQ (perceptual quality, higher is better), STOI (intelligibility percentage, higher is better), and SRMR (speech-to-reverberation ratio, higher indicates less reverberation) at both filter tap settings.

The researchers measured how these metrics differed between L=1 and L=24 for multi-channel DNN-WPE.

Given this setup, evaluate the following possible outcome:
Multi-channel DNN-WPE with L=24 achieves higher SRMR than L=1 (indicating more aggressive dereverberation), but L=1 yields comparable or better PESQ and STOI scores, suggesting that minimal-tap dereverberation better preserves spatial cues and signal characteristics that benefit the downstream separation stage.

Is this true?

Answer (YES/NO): YES